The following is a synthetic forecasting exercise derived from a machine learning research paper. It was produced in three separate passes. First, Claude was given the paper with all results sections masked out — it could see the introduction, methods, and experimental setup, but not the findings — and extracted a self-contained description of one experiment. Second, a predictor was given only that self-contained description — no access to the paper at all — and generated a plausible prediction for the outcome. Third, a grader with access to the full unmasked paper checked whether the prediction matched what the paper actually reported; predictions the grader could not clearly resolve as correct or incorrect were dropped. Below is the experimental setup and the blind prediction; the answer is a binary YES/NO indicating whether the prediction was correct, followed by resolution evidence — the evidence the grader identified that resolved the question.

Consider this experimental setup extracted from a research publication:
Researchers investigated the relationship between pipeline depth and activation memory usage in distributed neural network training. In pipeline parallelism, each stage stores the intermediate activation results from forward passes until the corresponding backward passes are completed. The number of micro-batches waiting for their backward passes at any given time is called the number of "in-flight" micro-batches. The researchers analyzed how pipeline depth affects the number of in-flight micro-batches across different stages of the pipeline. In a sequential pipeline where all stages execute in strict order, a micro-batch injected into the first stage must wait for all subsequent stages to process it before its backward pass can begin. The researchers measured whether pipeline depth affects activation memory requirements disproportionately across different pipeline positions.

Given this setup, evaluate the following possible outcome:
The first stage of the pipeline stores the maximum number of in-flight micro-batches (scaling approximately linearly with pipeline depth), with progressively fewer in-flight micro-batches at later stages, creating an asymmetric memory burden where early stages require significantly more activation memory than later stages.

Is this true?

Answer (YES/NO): YES